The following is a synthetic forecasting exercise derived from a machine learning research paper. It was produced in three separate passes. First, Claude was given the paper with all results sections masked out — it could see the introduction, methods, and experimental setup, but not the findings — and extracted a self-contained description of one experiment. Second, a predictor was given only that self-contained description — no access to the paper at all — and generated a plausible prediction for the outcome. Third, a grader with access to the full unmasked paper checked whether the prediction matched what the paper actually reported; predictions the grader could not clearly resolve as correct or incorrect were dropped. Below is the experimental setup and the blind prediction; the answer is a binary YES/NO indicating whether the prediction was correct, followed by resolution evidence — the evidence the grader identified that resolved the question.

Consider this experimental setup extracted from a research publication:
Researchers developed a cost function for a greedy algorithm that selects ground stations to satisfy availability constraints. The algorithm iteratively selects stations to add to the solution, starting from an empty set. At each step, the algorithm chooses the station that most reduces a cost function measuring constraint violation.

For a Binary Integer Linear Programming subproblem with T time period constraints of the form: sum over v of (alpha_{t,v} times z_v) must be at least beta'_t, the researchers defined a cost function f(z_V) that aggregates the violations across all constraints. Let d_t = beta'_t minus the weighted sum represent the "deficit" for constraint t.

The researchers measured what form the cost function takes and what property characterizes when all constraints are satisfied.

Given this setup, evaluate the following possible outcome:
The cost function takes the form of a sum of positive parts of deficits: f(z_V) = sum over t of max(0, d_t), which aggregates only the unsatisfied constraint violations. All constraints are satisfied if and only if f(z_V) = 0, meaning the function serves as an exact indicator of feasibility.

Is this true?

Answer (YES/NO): YES